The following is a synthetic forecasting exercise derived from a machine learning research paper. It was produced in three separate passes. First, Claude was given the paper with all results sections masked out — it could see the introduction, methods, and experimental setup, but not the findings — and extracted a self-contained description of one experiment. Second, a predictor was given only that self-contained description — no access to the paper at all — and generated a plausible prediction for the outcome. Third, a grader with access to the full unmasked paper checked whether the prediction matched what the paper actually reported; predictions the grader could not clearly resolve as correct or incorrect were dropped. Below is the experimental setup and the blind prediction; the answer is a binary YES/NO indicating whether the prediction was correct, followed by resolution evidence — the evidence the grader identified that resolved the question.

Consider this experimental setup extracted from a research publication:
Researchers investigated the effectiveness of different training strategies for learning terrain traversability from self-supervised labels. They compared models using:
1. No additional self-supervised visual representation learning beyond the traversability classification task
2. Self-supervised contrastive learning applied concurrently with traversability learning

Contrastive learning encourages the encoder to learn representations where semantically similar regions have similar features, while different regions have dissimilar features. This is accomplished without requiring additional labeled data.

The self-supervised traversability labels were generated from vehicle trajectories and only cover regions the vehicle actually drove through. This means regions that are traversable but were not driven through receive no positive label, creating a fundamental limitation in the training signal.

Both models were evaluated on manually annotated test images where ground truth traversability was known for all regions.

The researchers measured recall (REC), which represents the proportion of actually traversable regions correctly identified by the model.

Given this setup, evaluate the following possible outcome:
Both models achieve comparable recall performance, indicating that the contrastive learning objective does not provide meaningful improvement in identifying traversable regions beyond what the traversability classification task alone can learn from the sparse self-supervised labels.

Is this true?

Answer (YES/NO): NO